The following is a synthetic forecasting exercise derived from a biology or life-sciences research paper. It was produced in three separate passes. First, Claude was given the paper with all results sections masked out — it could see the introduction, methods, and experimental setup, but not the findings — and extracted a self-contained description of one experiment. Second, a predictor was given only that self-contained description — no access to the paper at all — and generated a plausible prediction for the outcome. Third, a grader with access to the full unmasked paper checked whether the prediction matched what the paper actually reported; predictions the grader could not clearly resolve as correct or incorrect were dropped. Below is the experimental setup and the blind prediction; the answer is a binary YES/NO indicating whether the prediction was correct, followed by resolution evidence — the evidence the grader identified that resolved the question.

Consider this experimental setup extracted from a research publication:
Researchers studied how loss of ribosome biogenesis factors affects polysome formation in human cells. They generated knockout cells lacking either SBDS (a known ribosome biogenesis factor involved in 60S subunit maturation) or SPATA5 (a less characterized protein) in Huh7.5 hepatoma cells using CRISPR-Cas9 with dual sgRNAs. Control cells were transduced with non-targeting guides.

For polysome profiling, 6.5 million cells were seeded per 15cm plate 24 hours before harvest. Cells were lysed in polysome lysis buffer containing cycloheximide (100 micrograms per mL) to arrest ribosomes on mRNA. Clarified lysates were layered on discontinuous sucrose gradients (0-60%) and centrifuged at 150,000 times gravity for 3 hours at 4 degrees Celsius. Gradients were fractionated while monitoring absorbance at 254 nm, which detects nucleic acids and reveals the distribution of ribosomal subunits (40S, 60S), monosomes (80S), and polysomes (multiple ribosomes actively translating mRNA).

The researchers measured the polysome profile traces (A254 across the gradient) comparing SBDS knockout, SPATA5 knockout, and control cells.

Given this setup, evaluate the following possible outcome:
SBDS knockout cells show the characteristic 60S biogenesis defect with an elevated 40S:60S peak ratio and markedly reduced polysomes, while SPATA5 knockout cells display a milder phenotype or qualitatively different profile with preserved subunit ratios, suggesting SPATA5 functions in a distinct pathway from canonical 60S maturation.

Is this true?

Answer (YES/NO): NO